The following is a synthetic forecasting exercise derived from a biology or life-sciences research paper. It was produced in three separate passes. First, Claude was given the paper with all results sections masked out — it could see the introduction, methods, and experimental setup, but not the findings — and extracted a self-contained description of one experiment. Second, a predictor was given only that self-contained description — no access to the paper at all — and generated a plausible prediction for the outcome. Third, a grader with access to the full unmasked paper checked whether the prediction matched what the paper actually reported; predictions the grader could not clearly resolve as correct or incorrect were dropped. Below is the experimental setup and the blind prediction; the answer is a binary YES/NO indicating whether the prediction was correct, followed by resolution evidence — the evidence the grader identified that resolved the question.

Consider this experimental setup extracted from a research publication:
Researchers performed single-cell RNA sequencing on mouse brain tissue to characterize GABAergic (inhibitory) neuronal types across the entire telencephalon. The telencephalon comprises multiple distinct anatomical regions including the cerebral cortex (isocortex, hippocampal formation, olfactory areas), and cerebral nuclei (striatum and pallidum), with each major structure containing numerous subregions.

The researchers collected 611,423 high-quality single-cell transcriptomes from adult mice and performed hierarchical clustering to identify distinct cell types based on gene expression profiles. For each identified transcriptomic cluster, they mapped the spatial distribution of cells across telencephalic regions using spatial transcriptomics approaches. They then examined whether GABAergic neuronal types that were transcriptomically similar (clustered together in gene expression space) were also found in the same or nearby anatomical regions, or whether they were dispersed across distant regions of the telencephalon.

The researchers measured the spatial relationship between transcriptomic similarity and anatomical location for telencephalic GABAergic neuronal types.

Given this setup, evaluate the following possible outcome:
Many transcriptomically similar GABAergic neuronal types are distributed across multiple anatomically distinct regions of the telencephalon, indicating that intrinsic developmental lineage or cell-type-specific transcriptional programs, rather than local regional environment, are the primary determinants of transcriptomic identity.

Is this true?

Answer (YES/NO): YES